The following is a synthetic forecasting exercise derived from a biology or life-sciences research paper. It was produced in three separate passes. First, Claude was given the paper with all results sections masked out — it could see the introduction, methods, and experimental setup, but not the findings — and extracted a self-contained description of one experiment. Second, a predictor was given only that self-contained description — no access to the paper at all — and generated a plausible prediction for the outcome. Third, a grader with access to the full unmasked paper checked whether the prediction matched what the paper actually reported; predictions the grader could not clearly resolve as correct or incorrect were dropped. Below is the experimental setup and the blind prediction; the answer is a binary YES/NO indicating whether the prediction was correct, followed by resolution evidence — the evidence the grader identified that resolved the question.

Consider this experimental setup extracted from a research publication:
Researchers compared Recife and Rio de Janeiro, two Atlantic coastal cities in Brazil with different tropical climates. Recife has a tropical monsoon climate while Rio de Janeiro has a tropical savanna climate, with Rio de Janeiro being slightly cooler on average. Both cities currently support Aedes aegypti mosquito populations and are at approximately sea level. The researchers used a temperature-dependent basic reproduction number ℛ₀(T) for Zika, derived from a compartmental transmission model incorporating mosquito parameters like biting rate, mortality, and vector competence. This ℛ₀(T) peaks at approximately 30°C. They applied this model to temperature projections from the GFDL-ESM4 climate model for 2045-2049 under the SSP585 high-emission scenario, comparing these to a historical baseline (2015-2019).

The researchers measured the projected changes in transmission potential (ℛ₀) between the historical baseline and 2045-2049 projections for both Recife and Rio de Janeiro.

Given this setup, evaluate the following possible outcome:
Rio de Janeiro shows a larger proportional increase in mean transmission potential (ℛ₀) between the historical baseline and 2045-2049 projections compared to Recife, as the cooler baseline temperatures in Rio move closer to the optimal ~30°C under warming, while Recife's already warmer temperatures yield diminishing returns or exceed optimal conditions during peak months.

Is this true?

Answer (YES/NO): NO